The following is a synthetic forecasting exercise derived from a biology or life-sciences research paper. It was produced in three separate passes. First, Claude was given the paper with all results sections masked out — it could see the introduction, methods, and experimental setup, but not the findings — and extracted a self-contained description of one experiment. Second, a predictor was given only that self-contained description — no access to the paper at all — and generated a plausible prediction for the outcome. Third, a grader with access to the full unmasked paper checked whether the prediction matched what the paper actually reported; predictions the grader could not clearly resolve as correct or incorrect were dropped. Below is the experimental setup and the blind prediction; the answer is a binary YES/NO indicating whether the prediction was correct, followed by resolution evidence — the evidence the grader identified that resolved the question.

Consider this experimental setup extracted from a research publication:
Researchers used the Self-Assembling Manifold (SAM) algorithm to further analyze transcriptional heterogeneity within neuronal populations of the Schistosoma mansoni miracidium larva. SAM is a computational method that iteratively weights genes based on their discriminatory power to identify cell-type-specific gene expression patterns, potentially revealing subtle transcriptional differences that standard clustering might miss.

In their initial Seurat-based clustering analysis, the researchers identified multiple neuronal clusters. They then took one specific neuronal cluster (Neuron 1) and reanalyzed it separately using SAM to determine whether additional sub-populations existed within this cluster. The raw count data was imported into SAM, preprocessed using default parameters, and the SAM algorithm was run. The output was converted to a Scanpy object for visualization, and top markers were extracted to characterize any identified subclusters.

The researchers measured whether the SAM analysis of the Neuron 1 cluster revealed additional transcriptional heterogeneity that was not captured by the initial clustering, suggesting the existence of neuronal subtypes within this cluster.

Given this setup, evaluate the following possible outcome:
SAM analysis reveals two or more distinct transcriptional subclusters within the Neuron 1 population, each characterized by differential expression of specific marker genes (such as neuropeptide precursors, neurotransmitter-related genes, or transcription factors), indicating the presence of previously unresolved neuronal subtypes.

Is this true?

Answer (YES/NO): YES